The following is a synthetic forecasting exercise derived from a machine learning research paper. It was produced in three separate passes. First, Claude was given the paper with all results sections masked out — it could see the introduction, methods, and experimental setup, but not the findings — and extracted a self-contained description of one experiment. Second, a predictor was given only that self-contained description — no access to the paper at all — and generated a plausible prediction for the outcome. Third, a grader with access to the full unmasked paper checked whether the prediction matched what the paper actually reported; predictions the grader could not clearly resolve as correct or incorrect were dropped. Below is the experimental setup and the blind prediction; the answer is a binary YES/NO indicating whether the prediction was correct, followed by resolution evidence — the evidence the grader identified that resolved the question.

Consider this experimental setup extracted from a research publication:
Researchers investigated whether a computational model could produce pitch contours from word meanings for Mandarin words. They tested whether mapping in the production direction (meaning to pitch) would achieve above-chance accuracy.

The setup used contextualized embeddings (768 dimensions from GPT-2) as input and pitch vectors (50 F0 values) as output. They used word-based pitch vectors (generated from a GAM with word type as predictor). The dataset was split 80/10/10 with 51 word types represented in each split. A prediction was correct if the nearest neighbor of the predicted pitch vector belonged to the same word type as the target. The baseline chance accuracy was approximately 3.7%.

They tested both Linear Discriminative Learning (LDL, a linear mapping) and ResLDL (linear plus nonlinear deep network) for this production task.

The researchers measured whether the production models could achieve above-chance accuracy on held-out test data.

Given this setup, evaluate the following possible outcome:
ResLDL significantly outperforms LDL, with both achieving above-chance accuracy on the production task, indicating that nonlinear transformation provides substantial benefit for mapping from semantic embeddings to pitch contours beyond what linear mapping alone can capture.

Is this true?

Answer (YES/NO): NO